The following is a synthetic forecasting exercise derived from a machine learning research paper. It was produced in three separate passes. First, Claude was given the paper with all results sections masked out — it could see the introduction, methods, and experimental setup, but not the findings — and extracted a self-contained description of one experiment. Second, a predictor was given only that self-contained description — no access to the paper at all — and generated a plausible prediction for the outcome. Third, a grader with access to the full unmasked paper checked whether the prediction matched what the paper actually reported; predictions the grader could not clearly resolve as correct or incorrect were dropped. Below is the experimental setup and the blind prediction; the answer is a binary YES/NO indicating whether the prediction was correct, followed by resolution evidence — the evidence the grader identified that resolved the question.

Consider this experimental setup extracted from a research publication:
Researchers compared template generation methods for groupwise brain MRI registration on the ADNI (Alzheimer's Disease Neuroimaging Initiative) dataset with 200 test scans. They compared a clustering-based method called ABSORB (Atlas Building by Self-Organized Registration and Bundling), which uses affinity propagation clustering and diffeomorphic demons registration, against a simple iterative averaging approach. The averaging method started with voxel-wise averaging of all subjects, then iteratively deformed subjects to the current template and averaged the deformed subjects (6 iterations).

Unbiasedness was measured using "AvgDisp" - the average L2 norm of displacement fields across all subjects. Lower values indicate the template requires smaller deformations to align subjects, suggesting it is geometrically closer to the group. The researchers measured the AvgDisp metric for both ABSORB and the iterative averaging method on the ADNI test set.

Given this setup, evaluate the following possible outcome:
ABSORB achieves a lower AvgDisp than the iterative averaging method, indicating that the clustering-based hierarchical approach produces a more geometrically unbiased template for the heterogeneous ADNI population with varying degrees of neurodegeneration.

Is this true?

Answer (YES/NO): YES